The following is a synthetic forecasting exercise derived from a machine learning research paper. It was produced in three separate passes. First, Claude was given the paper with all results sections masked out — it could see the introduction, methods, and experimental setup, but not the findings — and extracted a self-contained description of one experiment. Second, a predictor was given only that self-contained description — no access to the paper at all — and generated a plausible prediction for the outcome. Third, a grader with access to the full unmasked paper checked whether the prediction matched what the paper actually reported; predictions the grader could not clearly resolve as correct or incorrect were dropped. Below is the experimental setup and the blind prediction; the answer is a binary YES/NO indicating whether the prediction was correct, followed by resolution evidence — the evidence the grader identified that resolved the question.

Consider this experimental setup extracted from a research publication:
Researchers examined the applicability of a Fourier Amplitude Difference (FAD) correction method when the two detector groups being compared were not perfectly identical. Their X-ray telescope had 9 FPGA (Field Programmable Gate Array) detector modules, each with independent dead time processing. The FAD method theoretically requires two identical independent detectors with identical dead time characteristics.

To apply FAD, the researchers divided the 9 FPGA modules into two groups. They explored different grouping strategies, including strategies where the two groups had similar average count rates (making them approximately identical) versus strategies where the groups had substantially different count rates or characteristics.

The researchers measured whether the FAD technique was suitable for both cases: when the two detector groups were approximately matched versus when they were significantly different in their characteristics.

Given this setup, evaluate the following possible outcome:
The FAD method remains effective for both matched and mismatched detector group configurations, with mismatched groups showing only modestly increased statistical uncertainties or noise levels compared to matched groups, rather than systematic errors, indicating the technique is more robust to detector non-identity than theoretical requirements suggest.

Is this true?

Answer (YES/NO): NO